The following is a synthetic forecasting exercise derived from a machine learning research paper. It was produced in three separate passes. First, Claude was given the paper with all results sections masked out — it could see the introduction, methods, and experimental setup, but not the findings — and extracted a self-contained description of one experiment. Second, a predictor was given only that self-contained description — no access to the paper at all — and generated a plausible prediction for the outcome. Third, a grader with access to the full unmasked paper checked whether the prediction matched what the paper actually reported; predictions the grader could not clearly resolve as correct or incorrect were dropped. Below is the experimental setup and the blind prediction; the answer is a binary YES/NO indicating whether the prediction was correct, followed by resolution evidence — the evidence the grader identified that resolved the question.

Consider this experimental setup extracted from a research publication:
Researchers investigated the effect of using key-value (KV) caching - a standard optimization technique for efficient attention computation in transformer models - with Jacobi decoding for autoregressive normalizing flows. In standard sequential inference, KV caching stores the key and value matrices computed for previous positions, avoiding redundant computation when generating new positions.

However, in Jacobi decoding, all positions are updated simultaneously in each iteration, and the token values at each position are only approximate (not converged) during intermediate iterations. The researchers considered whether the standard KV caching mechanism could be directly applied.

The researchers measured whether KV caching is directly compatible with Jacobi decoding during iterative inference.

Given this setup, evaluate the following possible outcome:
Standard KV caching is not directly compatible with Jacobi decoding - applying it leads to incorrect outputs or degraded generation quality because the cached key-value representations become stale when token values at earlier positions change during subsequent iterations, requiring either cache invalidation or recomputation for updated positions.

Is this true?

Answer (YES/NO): YES